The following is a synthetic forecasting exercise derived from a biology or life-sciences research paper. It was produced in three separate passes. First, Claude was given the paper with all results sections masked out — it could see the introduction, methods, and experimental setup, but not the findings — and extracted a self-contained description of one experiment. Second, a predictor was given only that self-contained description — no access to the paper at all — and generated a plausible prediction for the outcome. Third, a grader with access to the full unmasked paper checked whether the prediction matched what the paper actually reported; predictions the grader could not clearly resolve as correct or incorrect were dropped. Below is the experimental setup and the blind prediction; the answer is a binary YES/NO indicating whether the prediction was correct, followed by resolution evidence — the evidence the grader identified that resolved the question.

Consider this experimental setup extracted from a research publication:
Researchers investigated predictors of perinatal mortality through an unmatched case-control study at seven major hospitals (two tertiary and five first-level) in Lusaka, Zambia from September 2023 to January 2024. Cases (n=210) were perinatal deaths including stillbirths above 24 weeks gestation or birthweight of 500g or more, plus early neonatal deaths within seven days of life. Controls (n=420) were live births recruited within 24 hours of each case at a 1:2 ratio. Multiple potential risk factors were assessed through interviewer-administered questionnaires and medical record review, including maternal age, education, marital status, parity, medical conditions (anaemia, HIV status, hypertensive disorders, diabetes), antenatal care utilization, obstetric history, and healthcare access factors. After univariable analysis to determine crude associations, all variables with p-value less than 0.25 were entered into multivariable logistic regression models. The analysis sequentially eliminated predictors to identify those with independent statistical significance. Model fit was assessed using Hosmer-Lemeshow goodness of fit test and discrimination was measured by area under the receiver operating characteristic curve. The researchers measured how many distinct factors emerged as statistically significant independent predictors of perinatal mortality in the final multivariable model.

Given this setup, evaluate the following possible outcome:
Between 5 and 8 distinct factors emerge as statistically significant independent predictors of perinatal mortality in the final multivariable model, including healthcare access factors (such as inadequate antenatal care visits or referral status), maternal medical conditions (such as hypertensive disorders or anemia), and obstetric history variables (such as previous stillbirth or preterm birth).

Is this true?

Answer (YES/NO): NO